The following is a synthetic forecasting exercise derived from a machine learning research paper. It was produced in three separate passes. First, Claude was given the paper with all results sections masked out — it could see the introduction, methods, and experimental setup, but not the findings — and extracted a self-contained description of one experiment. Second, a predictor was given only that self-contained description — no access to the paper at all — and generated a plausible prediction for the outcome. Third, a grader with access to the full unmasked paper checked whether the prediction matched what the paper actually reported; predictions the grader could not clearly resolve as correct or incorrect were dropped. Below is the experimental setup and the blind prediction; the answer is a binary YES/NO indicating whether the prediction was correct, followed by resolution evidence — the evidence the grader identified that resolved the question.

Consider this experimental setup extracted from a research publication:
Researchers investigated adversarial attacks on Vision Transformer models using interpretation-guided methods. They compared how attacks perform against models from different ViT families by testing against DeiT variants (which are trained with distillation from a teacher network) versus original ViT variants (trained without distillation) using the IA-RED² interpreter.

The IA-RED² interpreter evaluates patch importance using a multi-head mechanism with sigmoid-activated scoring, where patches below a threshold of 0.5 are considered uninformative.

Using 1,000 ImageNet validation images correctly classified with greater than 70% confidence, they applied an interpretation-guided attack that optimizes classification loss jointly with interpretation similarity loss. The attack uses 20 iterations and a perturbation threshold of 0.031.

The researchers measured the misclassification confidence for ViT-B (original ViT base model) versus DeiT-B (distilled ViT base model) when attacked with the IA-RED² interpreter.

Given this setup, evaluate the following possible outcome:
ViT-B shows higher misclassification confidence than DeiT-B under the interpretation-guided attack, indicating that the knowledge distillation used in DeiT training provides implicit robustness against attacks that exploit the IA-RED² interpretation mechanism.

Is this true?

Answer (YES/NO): YES